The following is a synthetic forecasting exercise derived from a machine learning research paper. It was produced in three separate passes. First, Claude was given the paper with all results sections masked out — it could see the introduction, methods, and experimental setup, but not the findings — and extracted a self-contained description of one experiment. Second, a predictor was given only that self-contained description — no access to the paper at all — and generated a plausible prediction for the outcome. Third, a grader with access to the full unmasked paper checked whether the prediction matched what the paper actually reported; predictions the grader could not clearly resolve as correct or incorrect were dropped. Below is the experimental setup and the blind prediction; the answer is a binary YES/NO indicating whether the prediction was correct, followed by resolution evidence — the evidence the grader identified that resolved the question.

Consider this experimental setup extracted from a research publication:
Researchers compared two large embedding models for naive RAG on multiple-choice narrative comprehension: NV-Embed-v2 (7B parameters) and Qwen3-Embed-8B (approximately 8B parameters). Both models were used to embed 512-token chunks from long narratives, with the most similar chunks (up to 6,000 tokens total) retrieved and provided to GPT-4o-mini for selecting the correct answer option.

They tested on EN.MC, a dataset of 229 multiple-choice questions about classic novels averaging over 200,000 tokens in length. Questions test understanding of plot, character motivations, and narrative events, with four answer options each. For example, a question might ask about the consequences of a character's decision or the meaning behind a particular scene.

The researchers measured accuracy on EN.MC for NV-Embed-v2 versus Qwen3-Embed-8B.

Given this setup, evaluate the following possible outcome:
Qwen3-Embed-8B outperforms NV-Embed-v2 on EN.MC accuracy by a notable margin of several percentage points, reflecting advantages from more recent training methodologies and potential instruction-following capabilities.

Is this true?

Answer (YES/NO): YES